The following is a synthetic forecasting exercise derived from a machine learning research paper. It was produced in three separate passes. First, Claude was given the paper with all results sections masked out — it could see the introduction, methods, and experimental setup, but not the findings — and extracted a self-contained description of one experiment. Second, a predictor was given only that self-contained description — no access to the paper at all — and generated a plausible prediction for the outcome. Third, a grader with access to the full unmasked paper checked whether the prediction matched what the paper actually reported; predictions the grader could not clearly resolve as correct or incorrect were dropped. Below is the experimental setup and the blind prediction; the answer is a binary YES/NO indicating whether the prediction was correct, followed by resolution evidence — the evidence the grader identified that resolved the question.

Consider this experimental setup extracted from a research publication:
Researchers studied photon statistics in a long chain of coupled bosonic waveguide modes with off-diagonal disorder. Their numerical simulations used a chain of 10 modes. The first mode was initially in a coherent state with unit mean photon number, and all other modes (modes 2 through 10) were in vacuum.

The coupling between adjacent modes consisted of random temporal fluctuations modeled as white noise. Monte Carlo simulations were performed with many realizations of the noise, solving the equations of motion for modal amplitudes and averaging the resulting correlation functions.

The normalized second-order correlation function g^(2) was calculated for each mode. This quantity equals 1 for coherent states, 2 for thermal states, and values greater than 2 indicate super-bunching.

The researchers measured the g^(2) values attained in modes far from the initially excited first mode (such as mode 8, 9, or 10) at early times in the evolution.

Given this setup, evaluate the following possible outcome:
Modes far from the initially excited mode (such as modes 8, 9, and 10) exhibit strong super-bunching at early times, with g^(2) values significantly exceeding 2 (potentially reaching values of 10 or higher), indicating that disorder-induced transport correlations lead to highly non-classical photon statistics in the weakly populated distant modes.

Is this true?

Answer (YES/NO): YES